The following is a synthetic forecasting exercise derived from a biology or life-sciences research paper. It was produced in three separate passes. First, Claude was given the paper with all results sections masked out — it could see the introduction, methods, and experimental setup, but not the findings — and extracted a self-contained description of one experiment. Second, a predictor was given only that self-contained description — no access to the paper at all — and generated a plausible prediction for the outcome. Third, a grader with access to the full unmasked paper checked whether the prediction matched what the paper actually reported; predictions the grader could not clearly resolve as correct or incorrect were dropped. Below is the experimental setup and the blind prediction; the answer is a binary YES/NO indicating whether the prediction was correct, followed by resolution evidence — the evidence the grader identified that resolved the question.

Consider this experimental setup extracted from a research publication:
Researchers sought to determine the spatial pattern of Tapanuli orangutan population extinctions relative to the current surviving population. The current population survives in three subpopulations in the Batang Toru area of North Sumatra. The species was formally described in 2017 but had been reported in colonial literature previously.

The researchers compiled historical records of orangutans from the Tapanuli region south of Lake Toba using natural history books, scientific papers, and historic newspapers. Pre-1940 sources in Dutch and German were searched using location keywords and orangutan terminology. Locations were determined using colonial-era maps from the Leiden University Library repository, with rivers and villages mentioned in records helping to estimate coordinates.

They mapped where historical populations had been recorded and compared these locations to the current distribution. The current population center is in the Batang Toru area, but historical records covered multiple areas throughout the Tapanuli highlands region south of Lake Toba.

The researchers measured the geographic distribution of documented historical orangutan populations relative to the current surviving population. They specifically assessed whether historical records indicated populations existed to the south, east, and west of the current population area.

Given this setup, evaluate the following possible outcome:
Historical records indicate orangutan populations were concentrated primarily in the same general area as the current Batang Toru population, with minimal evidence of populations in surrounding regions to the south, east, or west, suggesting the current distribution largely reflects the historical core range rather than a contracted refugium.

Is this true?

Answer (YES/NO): NO